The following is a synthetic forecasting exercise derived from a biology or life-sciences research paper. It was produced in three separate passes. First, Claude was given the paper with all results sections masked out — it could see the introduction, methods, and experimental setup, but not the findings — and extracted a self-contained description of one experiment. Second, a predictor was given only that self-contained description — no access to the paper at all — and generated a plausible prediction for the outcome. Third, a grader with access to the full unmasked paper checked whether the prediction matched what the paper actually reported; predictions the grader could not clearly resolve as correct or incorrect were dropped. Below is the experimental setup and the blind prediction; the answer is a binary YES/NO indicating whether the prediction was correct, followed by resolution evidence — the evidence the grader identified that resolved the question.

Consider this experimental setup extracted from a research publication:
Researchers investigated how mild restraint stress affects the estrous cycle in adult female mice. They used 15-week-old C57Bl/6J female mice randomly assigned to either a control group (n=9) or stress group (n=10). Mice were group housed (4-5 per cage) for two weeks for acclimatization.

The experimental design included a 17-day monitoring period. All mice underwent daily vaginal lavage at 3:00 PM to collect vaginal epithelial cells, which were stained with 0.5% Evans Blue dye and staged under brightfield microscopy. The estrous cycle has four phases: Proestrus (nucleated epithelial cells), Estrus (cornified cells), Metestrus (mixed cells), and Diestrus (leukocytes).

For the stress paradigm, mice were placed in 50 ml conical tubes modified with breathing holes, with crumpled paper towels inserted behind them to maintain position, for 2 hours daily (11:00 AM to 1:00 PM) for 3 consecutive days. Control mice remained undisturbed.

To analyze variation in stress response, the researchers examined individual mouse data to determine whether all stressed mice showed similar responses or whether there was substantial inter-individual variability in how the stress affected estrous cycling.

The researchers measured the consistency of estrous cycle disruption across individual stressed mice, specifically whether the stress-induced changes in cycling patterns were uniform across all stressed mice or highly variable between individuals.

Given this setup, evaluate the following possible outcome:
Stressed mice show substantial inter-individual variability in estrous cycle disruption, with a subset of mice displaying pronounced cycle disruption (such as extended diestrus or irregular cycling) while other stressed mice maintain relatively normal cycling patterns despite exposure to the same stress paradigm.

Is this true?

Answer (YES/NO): NO